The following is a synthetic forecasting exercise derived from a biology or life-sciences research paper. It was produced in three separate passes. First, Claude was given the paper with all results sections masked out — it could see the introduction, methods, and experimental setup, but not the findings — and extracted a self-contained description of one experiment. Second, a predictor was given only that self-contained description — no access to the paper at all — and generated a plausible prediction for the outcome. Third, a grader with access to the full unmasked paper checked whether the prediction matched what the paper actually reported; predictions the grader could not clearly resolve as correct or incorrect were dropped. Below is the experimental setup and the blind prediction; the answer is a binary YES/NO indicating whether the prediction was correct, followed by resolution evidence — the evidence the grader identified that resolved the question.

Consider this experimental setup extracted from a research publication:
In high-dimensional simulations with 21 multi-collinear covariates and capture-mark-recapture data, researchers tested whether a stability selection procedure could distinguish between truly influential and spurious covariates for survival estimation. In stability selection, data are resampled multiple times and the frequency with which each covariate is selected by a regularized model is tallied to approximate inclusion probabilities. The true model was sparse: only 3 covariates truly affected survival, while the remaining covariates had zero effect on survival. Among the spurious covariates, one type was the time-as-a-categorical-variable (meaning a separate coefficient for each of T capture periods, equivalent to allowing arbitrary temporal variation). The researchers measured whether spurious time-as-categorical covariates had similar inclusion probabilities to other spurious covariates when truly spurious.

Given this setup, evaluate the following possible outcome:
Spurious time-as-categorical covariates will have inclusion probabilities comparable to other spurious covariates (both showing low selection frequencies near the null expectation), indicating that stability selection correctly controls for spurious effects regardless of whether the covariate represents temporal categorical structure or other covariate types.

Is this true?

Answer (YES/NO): NO